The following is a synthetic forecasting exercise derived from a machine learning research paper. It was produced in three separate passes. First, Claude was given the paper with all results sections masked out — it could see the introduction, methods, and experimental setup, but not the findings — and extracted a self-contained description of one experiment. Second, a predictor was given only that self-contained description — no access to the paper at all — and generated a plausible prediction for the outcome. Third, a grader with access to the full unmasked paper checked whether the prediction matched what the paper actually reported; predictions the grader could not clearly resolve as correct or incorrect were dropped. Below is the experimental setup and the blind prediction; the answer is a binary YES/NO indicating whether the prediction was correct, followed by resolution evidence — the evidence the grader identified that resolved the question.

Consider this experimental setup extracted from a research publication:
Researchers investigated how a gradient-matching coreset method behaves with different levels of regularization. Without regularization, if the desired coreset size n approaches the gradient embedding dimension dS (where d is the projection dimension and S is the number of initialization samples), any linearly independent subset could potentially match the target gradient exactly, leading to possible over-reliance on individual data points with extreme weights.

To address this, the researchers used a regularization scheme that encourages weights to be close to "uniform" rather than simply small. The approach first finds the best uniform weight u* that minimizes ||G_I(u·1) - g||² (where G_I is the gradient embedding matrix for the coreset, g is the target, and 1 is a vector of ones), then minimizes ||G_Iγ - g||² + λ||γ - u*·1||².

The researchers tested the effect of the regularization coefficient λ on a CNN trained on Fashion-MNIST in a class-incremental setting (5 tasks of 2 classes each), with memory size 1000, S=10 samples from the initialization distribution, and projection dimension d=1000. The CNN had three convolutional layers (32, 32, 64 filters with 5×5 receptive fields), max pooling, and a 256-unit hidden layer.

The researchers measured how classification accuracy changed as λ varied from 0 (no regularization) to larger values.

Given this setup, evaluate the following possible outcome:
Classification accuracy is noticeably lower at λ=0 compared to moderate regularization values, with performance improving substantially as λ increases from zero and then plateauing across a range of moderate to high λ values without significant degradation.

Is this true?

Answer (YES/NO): NO